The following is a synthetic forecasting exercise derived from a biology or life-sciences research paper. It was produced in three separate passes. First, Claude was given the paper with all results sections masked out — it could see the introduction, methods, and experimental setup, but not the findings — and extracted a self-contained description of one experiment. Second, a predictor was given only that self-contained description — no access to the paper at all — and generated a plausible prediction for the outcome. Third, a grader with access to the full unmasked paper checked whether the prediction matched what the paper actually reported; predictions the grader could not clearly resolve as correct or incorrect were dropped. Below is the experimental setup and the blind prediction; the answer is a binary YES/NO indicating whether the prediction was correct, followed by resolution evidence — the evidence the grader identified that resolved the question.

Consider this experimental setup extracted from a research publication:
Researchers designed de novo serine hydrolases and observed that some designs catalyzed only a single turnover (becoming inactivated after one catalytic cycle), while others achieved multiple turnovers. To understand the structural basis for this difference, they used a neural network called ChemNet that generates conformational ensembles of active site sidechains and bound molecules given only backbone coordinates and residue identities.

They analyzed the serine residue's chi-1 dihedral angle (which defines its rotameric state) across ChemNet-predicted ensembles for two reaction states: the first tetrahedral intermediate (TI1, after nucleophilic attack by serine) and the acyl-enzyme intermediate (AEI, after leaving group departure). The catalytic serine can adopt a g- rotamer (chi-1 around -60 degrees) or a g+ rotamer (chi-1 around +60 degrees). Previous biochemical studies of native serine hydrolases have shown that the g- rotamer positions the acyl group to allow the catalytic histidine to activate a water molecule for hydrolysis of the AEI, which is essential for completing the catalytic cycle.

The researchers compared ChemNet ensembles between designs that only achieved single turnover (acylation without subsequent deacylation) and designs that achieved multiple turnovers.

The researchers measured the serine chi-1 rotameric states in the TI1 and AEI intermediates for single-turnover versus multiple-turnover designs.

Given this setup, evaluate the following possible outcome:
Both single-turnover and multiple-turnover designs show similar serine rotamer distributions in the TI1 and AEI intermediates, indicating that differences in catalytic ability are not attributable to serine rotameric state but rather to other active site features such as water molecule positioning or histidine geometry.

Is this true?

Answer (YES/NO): NO